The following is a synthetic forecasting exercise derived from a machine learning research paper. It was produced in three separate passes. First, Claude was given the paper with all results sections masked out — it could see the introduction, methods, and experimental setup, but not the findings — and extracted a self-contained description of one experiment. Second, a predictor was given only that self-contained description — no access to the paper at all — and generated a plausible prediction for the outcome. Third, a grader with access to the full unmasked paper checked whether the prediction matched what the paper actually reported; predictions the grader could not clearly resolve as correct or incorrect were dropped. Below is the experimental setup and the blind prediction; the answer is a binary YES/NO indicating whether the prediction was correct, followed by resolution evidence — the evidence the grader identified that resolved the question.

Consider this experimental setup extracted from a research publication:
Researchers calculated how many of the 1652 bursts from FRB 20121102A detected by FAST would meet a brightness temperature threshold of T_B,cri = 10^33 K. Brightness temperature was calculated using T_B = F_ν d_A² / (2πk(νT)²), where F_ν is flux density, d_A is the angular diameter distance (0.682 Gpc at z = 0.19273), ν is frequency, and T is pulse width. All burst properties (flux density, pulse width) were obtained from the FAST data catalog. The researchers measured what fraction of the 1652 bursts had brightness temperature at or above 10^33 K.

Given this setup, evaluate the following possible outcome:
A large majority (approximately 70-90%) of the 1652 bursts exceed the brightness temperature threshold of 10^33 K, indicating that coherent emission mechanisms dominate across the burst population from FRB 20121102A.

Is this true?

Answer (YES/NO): NO